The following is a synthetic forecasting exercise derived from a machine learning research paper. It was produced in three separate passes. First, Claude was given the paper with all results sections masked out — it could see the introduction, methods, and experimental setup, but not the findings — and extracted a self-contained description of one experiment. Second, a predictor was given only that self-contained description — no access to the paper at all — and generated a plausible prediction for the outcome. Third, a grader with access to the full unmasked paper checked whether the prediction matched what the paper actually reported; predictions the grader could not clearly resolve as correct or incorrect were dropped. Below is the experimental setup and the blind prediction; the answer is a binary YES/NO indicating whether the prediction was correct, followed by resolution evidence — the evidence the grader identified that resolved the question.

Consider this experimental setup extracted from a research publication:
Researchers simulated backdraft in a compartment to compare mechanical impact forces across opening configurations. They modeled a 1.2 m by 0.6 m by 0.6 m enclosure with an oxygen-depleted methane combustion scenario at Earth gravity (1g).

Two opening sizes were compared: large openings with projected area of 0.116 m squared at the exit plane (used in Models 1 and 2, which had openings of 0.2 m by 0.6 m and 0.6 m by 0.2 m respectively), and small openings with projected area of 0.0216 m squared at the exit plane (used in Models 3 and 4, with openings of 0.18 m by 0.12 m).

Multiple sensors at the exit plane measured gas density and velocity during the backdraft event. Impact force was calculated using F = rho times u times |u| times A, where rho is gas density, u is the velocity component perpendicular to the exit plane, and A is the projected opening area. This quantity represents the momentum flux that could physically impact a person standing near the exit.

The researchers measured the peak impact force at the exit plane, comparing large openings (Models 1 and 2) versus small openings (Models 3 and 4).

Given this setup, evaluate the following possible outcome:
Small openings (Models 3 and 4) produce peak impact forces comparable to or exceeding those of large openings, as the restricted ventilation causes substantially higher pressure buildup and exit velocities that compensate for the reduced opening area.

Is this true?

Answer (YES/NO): YES